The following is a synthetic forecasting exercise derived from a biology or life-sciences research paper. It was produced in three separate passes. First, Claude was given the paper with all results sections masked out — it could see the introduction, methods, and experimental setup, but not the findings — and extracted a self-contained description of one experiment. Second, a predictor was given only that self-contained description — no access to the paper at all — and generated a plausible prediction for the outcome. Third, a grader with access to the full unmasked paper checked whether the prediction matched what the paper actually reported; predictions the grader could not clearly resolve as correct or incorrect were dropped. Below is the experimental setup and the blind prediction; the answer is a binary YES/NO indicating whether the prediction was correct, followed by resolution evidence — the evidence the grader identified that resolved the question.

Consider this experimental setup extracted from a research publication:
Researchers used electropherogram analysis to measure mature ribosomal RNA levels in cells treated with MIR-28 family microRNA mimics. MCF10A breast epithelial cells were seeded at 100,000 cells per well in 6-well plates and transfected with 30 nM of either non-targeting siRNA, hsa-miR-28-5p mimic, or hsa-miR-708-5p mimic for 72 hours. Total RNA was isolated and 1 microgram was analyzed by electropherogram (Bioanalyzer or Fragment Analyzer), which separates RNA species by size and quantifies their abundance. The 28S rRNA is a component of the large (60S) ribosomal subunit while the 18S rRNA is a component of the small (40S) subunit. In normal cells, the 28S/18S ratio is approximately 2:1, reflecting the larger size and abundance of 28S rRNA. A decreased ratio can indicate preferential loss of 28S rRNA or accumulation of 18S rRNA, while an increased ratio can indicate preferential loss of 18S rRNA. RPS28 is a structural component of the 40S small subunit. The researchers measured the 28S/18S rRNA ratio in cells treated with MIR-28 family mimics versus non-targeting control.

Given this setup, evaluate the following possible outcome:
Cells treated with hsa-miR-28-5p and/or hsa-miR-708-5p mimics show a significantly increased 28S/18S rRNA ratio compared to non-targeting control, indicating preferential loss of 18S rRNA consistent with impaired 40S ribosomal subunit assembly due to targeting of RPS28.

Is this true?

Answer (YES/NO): YES